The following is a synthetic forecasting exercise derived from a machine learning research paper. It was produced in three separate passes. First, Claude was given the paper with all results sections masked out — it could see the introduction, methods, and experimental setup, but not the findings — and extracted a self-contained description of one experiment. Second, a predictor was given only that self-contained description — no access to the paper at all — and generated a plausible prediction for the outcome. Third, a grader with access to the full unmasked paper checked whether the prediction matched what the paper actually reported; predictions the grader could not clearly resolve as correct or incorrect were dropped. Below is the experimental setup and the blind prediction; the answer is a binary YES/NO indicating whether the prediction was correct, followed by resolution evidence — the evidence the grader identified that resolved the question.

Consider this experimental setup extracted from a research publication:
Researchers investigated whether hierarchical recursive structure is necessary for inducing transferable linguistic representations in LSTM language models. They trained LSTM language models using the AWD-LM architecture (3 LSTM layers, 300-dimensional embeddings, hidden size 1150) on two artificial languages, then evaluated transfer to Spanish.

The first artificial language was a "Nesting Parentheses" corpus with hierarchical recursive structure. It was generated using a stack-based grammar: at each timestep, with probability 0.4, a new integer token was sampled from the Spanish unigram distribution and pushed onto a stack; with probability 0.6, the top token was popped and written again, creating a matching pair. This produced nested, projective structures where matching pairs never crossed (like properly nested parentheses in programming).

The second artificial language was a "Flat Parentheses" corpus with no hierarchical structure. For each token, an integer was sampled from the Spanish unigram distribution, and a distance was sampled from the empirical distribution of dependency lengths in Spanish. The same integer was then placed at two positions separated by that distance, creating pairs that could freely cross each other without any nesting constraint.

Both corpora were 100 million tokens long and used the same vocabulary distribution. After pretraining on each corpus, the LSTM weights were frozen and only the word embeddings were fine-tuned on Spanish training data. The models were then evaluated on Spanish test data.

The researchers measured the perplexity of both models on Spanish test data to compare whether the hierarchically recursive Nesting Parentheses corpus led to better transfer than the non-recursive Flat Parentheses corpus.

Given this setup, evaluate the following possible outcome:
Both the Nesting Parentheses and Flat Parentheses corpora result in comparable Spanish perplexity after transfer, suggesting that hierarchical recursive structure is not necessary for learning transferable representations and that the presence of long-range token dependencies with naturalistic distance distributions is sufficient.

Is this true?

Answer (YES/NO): YES